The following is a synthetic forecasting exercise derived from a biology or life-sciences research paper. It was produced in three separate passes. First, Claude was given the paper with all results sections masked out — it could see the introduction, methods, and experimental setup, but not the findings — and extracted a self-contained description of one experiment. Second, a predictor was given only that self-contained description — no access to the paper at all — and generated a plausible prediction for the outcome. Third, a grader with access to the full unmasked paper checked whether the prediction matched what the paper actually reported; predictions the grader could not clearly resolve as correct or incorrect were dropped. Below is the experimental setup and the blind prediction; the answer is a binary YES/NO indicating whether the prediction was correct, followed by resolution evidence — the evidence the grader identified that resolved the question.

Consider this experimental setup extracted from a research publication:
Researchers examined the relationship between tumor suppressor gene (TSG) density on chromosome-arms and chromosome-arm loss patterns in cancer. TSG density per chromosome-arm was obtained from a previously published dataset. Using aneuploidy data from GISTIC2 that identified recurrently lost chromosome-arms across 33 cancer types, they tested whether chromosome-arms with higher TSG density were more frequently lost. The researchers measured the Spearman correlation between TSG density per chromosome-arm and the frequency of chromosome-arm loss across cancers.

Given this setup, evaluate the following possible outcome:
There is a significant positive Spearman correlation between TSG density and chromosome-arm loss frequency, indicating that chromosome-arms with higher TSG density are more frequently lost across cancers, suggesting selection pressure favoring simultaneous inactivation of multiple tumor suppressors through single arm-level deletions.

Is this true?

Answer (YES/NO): NO